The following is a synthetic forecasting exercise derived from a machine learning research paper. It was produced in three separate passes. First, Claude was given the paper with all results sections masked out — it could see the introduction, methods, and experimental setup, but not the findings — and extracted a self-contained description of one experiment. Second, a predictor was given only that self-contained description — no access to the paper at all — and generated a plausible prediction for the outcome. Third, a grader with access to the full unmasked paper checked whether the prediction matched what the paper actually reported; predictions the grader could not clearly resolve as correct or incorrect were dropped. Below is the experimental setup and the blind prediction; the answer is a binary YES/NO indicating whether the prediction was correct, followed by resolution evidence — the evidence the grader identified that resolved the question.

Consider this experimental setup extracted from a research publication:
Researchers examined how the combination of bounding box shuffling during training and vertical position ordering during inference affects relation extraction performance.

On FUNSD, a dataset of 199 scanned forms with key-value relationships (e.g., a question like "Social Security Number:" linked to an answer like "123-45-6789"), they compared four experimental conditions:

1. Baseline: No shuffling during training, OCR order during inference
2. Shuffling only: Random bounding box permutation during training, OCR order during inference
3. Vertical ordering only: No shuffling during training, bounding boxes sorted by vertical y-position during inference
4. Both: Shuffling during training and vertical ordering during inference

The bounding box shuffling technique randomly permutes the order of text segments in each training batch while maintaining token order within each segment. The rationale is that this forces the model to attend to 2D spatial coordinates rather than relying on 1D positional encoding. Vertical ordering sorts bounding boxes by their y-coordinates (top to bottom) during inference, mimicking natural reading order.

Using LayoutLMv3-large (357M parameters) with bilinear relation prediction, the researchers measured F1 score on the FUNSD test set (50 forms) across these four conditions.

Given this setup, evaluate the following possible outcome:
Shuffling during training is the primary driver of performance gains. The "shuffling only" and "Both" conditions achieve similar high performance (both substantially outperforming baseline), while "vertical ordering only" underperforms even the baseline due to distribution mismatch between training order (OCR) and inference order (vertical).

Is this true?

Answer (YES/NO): NO